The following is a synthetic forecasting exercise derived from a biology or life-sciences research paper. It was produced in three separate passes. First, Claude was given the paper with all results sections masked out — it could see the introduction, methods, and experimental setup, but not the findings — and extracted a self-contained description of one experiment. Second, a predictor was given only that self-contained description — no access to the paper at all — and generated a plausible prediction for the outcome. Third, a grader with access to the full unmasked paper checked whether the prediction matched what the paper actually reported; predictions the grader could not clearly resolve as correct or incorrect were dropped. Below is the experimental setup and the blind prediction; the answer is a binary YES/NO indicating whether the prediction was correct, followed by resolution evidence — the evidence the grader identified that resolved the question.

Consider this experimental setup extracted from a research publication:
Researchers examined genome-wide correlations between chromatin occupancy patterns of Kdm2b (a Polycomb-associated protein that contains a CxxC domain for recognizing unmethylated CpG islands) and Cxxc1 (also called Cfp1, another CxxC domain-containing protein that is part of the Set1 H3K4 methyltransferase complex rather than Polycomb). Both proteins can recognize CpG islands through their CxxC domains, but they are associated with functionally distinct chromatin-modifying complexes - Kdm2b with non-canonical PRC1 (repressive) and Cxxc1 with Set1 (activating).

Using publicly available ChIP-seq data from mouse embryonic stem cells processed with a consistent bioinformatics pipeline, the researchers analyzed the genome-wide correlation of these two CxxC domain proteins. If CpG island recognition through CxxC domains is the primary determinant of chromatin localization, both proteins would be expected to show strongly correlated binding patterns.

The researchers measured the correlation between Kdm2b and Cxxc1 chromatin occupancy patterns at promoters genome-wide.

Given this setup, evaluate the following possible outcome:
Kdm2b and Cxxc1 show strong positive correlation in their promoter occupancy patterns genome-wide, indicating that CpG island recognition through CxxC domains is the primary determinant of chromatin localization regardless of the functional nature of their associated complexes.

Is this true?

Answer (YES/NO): NO